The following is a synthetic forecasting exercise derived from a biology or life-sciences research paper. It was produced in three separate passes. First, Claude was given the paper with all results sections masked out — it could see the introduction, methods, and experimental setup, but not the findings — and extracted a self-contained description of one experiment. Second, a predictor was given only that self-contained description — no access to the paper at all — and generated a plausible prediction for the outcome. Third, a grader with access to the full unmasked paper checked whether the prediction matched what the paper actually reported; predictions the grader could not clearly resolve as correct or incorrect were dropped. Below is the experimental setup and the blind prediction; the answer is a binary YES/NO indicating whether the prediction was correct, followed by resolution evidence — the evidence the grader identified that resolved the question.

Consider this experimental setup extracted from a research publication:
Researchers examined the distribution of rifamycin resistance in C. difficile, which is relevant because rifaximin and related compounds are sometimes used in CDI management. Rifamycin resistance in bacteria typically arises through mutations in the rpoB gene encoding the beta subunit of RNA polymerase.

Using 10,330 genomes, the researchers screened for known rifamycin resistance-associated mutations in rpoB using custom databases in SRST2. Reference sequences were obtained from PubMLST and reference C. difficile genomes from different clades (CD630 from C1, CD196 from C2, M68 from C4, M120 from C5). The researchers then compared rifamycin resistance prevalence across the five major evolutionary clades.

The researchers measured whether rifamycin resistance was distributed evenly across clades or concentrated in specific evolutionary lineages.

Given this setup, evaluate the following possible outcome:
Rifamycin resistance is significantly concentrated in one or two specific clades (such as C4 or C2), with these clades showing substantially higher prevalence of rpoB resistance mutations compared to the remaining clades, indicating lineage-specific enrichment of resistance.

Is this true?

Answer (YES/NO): YES